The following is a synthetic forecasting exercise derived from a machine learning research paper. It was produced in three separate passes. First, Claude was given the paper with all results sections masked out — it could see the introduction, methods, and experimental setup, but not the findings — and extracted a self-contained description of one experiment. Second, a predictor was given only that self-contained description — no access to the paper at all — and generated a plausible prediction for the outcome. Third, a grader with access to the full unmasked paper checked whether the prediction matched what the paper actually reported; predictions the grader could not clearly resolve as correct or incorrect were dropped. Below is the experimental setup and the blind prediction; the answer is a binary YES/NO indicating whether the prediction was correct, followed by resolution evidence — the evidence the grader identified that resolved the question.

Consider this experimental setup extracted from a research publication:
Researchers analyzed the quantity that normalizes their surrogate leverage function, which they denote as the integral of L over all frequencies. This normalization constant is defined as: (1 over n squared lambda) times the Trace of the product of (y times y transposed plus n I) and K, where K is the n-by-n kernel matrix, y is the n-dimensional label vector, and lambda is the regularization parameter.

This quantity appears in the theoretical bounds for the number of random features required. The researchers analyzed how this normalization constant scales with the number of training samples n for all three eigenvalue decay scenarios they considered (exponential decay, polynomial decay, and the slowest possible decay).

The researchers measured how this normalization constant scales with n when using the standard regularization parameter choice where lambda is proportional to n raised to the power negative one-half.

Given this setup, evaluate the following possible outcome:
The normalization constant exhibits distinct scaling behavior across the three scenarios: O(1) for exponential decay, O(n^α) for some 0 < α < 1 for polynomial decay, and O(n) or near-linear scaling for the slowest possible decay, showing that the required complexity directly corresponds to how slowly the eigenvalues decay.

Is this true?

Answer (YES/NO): NO